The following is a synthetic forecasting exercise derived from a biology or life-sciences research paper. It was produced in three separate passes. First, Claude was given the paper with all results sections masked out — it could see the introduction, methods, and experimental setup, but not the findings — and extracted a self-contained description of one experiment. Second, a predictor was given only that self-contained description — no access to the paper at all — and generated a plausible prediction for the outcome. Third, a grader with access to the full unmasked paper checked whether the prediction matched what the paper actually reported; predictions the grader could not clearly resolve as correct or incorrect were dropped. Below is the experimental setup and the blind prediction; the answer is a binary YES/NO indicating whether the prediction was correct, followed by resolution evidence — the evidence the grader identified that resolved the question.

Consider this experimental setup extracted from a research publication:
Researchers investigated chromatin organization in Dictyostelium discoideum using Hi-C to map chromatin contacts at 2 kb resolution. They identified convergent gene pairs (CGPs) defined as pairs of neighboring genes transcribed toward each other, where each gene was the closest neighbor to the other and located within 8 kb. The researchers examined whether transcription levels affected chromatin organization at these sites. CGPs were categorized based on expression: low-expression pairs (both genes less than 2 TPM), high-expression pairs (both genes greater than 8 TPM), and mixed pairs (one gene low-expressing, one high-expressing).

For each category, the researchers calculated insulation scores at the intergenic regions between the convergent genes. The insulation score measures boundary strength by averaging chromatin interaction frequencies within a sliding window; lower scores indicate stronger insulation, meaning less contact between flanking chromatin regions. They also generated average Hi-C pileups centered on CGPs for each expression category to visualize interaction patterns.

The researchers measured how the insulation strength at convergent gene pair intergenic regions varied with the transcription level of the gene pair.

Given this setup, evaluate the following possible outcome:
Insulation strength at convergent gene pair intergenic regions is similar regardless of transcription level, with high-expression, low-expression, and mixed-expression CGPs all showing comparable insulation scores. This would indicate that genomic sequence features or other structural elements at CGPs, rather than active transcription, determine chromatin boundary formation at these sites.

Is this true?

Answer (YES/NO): NO